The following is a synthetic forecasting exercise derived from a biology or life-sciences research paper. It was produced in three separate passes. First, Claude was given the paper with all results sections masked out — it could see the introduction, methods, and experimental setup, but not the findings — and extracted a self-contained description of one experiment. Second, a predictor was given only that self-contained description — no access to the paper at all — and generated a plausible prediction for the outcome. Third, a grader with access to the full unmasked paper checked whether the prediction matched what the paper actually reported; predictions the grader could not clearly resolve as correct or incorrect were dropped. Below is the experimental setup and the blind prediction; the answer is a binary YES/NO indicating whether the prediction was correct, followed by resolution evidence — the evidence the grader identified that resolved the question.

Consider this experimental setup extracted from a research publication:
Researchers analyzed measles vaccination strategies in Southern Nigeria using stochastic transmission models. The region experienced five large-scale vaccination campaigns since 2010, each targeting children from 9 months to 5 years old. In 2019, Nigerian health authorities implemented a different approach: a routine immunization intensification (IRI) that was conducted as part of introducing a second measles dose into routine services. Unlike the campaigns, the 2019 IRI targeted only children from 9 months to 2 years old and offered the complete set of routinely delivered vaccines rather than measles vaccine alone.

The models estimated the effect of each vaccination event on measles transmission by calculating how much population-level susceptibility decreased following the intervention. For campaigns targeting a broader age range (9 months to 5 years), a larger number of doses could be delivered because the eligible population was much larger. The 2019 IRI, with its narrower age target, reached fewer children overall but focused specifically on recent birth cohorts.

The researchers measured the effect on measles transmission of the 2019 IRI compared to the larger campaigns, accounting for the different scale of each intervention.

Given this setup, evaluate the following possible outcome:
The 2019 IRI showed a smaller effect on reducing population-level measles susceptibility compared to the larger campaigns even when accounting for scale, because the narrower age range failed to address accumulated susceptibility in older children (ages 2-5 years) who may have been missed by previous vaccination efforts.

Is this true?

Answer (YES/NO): NO